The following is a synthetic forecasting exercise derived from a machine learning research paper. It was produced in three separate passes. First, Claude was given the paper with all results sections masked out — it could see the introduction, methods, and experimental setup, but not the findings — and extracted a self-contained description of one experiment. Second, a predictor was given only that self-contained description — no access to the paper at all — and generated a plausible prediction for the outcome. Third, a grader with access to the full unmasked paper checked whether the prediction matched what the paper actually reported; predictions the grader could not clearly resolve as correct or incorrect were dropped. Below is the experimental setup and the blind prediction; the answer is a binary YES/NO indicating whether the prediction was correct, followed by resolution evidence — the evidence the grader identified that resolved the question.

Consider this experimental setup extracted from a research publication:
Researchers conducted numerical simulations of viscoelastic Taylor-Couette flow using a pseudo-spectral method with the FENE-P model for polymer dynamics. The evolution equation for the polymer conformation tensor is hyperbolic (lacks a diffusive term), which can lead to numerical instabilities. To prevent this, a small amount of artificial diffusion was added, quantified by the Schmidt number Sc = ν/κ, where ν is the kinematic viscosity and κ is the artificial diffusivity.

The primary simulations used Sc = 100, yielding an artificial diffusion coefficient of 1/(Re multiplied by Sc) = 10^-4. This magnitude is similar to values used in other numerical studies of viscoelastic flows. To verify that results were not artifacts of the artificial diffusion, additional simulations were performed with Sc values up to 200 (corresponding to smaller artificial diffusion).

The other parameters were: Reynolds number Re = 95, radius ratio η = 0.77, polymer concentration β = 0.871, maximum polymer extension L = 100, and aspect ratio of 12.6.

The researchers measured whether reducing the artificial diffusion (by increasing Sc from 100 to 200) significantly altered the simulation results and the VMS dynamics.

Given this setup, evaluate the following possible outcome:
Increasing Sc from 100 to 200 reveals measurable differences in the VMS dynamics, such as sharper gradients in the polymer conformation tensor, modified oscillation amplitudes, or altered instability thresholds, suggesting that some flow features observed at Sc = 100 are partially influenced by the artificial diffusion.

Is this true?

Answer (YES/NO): NO